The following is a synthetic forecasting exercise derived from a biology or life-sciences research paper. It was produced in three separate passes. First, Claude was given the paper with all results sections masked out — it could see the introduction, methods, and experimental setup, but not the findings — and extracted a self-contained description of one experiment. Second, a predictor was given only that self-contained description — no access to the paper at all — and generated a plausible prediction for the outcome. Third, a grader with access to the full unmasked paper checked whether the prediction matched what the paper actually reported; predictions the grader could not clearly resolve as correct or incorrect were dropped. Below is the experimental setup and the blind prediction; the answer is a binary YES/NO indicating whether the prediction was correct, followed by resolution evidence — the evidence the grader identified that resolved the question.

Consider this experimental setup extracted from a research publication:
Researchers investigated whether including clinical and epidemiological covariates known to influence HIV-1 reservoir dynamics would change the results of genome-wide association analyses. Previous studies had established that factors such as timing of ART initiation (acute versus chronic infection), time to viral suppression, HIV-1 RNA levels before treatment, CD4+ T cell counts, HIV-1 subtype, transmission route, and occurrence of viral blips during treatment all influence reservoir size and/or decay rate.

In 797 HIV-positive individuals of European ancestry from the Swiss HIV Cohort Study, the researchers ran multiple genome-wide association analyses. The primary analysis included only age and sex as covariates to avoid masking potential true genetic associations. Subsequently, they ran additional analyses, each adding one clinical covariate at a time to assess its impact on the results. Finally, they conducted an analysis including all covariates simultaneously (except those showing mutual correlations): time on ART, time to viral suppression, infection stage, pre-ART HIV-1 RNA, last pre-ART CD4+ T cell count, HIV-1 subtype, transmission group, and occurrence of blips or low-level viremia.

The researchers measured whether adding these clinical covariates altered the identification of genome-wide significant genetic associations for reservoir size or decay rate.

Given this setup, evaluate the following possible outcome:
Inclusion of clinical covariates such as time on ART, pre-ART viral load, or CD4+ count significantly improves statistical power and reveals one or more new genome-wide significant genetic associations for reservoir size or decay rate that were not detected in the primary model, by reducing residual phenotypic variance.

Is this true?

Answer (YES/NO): NO